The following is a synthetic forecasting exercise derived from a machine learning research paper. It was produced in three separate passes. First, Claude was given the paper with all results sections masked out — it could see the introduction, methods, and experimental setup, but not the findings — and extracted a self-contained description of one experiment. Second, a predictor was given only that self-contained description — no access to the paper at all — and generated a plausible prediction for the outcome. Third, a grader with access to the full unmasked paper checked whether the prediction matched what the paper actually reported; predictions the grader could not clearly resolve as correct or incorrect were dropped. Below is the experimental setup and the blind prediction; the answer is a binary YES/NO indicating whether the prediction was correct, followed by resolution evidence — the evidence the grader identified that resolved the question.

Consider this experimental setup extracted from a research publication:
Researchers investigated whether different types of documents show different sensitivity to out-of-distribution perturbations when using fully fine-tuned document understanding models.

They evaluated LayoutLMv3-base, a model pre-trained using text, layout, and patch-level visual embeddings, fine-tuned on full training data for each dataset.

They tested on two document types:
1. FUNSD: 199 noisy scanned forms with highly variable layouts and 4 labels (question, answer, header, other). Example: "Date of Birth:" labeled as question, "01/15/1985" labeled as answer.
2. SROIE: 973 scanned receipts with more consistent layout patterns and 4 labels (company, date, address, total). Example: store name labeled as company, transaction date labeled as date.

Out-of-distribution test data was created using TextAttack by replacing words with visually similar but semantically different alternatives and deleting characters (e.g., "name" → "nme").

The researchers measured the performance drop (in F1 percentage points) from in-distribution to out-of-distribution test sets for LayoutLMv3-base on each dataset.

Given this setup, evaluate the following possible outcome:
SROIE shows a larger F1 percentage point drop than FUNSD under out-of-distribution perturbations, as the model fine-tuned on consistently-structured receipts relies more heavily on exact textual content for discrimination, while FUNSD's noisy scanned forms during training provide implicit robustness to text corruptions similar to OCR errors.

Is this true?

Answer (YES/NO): YES